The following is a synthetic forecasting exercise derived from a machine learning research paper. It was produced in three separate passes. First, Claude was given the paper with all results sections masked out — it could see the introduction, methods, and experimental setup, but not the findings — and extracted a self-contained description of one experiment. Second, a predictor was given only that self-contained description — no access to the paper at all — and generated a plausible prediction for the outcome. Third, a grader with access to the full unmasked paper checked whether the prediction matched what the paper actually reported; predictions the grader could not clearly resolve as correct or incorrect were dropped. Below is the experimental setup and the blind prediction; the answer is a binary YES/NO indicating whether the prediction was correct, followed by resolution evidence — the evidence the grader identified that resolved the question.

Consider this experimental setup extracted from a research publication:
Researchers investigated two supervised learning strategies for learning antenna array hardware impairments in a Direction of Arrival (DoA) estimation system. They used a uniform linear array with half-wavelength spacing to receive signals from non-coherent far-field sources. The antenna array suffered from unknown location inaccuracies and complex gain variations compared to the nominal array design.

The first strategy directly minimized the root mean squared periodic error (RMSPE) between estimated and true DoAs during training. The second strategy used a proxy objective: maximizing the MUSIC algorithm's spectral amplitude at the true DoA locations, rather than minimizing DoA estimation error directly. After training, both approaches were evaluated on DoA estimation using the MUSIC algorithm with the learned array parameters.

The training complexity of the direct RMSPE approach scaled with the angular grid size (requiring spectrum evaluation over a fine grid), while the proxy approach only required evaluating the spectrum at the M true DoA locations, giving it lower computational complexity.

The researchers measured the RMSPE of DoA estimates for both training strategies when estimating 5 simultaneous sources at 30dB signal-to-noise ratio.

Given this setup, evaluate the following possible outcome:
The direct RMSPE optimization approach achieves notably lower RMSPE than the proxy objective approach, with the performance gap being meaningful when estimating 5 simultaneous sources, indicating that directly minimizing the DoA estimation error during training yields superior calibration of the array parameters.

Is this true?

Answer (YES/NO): NO